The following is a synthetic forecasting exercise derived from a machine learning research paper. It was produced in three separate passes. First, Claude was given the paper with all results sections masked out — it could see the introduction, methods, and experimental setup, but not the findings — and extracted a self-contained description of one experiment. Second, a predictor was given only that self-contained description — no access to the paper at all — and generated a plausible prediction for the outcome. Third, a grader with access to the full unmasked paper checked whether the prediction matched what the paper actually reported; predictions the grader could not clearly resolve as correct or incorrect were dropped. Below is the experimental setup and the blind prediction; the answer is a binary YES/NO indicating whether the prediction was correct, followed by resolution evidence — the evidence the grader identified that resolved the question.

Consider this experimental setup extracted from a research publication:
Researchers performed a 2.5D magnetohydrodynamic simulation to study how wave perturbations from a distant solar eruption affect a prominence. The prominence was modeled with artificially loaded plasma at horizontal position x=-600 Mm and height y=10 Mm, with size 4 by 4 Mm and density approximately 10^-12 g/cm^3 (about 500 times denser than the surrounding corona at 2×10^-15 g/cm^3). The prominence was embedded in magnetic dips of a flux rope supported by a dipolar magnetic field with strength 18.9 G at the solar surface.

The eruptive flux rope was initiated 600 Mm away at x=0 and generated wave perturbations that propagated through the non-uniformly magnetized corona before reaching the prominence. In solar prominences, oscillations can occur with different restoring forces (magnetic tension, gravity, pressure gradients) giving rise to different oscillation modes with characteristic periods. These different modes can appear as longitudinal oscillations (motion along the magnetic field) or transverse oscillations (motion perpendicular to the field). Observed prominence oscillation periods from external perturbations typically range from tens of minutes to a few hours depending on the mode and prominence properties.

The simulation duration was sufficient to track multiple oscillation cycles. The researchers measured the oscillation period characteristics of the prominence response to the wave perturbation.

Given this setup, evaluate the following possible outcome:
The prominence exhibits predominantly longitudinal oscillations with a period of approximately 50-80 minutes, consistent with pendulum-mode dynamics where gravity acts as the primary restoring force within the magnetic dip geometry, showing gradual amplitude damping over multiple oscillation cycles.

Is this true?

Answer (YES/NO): NO